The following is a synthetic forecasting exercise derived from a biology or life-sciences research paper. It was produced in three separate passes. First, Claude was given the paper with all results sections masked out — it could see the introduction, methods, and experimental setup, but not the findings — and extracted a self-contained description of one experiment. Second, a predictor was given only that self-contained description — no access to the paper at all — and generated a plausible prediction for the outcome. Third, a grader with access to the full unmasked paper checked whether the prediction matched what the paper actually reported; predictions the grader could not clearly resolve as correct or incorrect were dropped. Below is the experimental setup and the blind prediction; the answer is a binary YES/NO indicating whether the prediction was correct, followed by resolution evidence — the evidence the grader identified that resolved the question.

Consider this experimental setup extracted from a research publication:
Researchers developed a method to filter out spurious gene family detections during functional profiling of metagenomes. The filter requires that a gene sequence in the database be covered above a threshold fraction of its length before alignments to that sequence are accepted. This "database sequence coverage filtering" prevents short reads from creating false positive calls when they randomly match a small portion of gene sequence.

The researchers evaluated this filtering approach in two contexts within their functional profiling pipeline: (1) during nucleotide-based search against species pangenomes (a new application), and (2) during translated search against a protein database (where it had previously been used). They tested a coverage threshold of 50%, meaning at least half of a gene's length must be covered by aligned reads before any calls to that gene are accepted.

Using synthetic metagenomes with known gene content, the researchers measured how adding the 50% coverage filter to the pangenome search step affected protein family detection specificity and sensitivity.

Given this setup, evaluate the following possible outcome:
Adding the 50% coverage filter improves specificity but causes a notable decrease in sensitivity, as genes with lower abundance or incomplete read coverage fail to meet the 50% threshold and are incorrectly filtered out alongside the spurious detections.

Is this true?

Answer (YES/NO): NO